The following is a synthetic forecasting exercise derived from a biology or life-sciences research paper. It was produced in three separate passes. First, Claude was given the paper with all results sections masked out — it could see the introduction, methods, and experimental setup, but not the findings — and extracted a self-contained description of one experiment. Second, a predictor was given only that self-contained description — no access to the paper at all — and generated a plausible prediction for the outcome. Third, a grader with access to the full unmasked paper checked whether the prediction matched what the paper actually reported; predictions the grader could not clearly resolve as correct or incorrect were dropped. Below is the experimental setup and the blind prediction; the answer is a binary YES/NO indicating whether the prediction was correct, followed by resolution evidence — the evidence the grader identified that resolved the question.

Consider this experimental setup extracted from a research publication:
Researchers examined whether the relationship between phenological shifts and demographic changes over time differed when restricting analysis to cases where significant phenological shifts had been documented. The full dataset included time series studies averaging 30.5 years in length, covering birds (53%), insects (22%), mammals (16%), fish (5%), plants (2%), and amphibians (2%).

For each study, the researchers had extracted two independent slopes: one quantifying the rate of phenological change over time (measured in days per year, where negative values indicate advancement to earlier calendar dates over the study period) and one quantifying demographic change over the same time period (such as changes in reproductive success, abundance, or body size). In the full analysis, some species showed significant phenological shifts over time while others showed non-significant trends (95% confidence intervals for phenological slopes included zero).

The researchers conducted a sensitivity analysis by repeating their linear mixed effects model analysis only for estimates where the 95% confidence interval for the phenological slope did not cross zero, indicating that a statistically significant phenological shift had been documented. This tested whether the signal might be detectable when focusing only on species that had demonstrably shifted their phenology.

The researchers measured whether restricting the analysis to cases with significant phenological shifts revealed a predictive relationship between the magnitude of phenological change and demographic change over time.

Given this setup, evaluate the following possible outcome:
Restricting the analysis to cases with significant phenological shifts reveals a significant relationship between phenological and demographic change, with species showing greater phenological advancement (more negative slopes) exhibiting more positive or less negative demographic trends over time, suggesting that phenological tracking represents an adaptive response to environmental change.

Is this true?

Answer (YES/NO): NO